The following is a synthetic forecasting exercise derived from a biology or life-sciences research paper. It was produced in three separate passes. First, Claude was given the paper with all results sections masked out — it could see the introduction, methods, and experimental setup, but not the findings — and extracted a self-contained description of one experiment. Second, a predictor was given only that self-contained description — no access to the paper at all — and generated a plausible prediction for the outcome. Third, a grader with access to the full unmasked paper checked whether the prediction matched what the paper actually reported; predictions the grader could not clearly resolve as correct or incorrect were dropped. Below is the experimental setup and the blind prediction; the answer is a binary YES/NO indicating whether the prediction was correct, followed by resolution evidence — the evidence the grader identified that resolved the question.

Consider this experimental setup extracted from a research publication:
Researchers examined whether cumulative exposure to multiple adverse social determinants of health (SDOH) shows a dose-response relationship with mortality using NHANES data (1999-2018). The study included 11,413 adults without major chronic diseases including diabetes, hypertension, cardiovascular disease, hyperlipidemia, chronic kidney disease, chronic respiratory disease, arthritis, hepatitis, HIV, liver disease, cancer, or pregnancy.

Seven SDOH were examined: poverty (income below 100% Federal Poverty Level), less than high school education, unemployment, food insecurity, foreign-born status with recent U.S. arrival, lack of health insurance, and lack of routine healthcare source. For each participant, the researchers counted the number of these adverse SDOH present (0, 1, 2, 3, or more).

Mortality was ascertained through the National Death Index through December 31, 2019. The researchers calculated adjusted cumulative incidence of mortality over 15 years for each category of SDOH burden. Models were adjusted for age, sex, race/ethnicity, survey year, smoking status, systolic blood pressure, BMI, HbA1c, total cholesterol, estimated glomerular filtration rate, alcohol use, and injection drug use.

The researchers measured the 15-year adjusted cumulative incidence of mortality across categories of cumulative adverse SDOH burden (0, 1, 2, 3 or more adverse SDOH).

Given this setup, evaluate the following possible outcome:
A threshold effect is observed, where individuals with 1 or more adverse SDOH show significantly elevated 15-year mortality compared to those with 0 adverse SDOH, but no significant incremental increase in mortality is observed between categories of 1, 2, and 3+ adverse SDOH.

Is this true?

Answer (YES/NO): NO